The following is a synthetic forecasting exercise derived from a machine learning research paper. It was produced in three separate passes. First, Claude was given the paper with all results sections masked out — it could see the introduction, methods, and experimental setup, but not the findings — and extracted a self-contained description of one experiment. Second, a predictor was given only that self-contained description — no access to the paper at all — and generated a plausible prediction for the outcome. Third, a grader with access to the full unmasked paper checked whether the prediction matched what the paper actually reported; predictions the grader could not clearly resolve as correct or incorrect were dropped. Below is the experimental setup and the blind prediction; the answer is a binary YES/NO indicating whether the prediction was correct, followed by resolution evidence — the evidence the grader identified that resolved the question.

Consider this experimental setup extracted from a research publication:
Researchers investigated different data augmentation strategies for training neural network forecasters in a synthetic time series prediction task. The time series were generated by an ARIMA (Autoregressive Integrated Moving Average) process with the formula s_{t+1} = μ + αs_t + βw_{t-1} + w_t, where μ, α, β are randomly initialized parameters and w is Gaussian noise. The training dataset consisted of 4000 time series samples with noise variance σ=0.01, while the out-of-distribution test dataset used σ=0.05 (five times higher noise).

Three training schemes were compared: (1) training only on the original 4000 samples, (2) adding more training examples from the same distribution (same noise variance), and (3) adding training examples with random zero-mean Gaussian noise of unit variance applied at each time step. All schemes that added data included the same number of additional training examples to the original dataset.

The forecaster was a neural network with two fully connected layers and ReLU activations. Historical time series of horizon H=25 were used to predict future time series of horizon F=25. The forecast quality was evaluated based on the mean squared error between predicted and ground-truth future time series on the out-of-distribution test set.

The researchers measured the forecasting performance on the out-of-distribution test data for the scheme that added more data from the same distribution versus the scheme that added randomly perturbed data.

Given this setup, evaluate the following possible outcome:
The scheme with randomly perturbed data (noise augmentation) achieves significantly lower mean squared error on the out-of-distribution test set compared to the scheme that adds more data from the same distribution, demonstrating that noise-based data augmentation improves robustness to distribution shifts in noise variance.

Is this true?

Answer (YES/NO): YES